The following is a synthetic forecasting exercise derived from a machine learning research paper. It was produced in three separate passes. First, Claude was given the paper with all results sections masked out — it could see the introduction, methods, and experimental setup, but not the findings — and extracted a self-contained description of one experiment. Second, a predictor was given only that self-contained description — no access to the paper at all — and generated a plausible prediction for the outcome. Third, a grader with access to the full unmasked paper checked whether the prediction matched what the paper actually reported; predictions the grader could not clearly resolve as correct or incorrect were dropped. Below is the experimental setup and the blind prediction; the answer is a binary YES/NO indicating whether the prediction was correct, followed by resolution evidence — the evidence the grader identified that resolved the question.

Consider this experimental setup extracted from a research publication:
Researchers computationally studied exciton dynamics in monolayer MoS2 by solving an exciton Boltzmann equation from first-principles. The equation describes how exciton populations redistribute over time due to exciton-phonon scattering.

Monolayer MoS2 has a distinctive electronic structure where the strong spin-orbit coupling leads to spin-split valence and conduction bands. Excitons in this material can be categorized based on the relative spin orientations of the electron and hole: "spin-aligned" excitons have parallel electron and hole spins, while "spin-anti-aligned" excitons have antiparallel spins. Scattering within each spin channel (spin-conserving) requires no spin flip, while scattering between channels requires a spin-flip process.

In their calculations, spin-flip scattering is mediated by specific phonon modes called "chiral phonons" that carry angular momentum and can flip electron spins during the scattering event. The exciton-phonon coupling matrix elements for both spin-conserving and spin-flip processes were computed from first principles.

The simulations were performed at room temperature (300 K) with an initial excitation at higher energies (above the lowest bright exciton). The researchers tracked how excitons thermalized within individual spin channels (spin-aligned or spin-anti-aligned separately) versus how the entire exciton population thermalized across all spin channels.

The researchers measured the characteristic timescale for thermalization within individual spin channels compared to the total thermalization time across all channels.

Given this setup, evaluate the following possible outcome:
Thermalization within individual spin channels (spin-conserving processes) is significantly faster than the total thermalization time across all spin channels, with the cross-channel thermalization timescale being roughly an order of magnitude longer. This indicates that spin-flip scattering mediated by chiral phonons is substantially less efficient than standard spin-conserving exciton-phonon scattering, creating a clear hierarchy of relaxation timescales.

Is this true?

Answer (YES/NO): NO